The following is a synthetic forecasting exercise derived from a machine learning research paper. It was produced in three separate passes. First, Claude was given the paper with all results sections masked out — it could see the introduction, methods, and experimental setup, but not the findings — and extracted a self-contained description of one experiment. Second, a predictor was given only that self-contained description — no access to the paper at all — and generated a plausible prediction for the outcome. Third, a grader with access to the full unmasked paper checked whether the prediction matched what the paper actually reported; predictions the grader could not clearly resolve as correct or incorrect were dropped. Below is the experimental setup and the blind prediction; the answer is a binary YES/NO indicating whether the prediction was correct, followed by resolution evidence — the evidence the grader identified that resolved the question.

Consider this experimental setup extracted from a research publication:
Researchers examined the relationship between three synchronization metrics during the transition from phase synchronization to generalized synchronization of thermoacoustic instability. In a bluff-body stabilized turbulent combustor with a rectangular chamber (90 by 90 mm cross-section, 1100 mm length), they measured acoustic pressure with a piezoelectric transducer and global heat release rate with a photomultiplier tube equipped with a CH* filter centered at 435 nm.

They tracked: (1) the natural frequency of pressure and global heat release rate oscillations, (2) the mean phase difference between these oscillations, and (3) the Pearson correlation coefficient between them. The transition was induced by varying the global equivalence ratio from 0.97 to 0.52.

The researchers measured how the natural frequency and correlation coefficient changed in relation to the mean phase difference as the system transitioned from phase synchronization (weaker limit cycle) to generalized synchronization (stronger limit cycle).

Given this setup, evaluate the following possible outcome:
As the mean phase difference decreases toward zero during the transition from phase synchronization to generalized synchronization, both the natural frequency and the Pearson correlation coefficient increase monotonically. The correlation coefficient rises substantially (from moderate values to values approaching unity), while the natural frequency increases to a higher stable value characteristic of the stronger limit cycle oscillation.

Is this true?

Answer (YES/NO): YES